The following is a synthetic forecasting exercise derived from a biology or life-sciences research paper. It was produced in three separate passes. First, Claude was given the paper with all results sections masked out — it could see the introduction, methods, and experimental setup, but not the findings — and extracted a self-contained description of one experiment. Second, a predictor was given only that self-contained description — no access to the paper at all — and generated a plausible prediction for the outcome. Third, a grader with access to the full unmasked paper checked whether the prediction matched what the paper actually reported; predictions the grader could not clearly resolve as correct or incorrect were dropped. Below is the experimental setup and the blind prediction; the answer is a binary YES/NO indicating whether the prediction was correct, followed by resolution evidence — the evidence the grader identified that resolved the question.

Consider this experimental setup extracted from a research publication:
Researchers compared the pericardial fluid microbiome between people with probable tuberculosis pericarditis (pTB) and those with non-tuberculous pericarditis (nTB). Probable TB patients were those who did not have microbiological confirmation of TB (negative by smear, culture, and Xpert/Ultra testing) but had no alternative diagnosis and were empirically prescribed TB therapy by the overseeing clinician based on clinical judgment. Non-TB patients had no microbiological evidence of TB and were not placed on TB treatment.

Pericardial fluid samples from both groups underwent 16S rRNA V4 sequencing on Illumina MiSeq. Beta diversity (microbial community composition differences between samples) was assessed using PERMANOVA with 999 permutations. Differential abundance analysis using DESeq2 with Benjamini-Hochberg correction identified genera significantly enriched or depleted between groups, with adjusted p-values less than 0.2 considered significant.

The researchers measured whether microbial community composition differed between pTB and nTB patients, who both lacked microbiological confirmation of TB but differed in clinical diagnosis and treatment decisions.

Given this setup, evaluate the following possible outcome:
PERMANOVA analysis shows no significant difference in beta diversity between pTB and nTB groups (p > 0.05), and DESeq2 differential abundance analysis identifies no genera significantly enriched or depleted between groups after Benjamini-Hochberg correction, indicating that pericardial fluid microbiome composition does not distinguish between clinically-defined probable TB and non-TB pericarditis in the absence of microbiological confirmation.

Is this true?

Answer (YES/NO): NO